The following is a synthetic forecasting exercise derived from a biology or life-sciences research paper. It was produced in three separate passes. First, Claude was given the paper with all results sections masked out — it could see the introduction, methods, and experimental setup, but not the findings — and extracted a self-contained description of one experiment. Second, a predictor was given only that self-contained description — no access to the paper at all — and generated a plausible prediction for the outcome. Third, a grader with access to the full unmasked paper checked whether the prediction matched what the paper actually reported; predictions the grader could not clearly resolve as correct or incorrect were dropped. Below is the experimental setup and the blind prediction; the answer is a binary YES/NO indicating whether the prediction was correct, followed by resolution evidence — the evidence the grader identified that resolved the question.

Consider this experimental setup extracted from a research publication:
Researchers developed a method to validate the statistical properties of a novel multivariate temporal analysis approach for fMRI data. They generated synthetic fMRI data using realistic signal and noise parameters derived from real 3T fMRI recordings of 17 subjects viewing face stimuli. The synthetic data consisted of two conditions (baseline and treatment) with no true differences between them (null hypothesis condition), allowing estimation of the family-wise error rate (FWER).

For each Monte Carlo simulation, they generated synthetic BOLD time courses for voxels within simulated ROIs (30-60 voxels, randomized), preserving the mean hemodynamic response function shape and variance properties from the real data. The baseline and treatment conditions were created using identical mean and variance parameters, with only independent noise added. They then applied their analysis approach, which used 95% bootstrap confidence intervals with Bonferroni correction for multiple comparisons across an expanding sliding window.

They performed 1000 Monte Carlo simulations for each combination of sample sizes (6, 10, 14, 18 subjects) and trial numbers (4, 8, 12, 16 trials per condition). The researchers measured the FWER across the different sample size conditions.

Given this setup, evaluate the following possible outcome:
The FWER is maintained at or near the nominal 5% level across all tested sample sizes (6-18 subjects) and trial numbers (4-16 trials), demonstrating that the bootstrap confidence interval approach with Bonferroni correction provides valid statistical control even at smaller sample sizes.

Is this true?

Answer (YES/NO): NO